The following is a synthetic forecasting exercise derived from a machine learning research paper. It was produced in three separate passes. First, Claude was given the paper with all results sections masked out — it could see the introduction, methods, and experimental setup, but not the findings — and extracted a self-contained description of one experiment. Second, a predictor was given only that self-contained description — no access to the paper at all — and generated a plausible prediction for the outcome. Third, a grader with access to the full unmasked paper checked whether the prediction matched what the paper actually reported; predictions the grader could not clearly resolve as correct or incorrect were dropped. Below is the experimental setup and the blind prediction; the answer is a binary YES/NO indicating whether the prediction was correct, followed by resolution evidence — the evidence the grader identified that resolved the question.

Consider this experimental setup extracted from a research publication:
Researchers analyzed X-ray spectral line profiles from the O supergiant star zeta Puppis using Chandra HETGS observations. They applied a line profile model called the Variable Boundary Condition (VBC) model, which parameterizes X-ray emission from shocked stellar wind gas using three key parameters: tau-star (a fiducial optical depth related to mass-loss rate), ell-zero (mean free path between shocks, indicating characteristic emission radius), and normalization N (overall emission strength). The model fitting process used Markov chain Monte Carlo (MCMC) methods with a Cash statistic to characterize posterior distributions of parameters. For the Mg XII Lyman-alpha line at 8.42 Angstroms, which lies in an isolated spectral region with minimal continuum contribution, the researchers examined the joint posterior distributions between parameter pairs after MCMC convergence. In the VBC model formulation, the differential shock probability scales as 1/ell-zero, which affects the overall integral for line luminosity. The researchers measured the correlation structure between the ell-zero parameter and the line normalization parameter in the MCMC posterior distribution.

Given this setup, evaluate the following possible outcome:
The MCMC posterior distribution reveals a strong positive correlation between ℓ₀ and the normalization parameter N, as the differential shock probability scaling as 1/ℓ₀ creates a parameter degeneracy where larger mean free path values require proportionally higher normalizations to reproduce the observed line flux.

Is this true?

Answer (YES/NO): NO